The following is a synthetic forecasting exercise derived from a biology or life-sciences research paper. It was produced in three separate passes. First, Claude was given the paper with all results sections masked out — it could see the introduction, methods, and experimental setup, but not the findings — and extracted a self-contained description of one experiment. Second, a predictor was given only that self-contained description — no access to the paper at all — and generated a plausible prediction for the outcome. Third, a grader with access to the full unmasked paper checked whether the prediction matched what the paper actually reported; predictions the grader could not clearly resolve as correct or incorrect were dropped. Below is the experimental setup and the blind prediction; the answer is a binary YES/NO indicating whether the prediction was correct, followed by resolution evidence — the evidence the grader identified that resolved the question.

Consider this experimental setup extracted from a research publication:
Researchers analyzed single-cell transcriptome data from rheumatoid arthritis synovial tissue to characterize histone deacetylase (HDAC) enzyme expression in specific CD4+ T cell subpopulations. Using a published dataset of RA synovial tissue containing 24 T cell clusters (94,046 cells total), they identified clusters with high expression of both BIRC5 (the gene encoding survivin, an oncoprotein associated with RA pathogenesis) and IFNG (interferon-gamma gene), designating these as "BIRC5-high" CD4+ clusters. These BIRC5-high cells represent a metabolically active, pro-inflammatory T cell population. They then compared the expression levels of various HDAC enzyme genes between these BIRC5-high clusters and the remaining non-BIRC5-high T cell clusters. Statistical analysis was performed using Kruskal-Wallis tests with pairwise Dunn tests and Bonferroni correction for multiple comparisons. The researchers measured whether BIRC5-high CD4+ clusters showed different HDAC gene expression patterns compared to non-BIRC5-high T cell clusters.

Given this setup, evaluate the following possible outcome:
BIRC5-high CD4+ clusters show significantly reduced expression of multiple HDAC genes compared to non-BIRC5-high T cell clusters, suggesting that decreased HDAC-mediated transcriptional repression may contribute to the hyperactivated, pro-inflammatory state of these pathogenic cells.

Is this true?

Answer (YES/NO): NO